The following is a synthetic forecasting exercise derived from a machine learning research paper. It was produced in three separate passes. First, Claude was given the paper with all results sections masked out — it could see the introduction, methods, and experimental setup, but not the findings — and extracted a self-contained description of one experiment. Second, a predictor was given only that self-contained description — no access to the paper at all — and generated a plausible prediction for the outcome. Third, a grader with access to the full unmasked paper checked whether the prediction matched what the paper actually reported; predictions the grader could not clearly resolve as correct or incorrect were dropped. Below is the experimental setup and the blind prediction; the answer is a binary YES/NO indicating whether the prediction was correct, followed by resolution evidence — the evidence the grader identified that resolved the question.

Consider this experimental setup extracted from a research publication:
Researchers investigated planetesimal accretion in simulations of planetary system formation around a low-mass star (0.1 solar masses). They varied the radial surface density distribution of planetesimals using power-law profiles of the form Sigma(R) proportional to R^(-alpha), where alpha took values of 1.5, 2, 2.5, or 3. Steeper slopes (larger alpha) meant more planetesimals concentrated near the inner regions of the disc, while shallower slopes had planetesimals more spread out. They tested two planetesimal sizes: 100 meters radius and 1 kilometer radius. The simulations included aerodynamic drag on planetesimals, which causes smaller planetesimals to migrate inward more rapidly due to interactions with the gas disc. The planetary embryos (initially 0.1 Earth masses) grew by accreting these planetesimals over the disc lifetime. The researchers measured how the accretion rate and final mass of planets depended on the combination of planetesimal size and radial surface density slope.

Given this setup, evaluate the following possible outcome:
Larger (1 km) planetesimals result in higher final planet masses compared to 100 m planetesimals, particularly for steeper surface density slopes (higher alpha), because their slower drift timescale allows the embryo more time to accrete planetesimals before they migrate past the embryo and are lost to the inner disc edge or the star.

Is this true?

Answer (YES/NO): NO